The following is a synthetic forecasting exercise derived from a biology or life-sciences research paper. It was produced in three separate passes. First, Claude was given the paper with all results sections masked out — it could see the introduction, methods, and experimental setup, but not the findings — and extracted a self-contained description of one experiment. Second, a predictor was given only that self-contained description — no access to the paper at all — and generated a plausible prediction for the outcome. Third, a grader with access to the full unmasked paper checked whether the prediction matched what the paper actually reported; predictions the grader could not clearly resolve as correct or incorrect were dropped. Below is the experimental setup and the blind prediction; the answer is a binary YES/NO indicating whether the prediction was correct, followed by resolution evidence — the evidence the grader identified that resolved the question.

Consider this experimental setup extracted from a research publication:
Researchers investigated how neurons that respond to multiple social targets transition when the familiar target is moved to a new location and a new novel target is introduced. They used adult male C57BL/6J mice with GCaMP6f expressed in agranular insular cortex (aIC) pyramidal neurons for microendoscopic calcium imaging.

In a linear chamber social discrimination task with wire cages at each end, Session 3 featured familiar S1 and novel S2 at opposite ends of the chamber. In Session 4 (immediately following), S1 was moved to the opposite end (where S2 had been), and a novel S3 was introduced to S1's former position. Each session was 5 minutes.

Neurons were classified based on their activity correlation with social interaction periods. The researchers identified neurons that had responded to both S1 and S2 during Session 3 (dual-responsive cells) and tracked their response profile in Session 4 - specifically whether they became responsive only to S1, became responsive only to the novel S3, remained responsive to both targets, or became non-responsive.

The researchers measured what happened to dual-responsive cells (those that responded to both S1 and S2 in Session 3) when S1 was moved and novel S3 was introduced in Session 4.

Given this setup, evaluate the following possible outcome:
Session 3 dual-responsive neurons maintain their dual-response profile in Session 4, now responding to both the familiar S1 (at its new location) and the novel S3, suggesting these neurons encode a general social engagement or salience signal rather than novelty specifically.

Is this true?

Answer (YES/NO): NO